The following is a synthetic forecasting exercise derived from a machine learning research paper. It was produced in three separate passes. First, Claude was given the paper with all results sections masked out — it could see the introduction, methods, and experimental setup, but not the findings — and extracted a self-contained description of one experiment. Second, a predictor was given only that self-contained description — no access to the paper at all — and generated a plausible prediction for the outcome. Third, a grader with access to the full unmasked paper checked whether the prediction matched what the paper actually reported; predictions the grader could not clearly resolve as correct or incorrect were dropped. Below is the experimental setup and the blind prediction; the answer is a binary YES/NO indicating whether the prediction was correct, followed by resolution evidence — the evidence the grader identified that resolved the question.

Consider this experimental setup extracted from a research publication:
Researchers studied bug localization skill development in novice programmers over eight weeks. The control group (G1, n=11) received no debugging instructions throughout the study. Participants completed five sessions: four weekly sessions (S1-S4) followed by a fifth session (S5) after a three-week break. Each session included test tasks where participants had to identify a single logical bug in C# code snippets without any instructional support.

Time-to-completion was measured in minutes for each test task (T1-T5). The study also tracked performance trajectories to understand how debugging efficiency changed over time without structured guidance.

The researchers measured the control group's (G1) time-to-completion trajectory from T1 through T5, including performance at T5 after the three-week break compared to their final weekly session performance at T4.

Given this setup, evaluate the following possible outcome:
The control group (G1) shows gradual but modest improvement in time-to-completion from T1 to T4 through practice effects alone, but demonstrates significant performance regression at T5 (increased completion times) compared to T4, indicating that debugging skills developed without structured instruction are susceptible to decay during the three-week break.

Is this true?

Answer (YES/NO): YES